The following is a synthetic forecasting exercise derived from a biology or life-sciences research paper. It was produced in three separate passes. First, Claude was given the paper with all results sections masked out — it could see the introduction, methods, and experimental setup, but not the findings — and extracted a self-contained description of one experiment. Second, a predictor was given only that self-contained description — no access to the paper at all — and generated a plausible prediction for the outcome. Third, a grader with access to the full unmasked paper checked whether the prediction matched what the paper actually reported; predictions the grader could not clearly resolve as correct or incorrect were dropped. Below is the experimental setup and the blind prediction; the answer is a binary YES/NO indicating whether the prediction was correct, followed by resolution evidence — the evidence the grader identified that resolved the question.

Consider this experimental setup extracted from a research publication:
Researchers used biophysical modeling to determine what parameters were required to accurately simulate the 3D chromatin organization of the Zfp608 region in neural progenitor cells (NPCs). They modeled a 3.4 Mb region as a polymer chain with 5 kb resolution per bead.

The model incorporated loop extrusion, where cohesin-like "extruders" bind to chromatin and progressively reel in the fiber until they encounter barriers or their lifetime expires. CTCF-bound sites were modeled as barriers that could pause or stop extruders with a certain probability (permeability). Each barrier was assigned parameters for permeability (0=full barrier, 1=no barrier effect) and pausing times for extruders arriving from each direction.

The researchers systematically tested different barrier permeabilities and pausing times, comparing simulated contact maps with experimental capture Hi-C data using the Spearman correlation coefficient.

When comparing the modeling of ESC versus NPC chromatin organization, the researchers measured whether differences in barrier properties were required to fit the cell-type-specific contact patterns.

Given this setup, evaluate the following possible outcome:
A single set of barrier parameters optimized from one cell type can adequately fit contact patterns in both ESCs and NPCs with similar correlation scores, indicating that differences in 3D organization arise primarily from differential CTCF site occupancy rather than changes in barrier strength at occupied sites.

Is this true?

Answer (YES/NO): NO